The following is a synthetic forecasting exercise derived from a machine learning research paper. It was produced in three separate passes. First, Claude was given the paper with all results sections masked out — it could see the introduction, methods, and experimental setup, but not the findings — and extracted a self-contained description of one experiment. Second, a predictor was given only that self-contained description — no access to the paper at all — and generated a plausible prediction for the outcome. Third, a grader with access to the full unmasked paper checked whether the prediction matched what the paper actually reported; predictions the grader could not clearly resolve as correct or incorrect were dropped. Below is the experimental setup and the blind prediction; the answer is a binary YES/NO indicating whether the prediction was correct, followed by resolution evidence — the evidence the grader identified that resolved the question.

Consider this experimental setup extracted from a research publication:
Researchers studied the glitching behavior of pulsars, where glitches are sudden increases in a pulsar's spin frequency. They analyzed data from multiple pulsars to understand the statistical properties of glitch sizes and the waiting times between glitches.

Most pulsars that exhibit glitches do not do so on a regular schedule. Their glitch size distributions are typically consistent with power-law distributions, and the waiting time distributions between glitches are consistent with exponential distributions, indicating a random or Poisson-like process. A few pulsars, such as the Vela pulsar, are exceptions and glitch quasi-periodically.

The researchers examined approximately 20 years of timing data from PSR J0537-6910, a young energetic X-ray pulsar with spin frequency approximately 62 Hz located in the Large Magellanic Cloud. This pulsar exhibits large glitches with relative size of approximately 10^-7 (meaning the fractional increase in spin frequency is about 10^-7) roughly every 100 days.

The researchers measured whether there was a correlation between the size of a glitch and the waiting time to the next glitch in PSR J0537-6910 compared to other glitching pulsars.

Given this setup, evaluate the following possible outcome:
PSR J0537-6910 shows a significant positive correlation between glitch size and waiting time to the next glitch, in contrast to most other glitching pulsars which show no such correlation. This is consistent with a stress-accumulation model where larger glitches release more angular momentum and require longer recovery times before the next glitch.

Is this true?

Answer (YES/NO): YES